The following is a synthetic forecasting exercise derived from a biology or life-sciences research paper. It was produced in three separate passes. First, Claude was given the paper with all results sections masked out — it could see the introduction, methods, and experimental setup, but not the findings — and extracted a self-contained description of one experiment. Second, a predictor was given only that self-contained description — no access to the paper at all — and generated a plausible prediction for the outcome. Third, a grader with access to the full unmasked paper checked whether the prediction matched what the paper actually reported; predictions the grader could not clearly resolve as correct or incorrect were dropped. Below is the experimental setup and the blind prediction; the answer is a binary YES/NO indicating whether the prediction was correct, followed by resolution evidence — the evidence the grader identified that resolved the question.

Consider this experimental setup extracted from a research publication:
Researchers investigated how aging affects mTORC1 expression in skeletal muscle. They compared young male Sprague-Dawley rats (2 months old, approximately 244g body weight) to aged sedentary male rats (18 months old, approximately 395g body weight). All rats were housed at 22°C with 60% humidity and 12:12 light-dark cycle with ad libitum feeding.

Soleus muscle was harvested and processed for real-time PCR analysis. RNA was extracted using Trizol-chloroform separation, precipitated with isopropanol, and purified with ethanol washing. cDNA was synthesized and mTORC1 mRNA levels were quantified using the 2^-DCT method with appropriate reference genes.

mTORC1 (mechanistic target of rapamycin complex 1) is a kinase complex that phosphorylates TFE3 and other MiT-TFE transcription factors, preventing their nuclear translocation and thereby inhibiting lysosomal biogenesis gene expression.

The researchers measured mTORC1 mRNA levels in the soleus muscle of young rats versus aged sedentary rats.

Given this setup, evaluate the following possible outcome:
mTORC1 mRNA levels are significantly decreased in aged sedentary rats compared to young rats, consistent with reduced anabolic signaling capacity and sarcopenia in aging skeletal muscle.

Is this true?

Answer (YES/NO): YES